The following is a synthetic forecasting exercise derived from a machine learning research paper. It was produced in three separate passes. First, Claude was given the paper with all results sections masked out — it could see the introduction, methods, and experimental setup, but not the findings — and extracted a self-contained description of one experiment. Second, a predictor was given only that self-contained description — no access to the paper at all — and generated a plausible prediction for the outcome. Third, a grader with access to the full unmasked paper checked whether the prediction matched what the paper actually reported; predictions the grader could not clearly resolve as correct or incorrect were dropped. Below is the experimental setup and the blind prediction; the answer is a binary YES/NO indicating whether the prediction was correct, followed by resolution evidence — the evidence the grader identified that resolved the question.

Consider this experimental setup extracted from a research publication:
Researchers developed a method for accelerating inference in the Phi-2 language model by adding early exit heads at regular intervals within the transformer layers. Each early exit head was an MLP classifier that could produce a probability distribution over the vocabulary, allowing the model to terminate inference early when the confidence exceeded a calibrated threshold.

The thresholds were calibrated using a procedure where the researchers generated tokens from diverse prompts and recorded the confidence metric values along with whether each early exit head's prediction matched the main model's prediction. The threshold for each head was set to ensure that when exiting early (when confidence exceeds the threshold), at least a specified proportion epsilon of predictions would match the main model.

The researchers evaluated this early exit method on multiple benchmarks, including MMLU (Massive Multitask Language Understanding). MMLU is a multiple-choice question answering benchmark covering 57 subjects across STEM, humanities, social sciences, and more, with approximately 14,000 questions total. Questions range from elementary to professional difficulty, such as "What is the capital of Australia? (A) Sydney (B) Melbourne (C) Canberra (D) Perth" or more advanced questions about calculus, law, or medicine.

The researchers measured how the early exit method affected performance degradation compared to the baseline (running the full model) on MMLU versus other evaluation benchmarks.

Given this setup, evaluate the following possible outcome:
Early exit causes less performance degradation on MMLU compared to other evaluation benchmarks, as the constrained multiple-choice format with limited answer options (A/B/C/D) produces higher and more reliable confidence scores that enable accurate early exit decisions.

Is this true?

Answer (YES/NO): YES